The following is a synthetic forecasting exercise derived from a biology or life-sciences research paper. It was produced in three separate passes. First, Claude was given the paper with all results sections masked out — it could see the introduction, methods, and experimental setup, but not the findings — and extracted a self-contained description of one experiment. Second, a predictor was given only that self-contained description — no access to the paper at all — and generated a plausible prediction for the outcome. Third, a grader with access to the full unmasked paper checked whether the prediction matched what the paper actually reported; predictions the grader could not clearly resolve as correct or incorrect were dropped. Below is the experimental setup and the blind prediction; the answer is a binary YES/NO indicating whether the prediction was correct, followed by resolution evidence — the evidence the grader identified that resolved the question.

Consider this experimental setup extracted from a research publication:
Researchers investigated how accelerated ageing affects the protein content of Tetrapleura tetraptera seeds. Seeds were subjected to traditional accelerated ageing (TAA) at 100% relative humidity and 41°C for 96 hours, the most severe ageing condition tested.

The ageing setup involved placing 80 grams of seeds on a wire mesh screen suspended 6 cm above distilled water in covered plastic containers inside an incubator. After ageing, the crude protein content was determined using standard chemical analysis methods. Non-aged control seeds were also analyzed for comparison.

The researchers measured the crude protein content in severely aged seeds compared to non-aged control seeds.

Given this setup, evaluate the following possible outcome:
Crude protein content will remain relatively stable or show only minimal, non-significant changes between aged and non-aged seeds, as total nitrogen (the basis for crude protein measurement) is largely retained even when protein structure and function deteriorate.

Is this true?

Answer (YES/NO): NO